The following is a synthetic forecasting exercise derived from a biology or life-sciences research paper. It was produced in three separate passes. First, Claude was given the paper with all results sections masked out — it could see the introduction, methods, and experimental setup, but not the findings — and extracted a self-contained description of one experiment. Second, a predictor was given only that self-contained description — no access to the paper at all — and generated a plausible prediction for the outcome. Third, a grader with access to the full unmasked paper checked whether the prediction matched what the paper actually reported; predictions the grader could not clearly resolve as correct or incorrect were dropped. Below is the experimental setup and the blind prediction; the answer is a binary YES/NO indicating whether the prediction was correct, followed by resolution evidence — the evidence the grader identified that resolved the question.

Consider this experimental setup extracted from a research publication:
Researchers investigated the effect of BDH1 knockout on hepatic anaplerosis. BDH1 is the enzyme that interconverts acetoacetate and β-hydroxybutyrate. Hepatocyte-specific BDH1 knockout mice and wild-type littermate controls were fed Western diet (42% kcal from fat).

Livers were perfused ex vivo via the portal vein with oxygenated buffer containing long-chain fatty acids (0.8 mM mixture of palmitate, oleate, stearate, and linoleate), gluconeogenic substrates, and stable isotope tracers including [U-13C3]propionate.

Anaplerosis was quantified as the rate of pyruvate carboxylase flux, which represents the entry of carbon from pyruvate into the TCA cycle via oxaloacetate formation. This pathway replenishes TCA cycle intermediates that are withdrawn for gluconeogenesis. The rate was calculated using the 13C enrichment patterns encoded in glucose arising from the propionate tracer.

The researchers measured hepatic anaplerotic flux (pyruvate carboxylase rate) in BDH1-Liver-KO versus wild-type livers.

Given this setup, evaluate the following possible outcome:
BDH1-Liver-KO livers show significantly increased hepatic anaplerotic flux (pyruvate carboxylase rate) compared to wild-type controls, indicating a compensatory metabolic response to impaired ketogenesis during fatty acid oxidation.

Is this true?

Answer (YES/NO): NO